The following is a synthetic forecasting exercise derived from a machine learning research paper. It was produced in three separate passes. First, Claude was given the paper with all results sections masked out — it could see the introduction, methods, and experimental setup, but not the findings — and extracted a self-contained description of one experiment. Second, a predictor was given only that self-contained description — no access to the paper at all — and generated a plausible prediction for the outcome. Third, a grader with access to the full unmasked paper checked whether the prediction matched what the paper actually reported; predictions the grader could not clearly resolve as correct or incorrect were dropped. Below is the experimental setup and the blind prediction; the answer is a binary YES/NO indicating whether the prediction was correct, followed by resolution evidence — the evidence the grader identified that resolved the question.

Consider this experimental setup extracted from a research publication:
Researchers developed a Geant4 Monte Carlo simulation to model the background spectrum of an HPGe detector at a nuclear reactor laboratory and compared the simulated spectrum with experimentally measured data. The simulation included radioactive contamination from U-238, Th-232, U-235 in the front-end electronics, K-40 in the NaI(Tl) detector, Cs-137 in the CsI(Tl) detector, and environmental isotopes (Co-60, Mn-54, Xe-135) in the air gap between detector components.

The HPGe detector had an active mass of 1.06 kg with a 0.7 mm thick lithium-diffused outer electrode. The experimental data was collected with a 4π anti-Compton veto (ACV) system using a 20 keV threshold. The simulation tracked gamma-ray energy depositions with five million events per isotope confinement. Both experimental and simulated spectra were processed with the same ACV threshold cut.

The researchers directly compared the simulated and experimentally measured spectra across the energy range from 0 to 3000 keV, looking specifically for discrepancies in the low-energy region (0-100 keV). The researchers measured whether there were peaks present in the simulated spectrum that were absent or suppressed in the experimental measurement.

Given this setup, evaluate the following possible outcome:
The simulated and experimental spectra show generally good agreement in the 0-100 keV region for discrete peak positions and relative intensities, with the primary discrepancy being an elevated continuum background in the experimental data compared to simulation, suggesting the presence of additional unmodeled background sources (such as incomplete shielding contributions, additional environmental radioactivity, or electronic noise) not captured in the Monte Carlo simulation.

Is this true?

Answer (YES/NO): NO